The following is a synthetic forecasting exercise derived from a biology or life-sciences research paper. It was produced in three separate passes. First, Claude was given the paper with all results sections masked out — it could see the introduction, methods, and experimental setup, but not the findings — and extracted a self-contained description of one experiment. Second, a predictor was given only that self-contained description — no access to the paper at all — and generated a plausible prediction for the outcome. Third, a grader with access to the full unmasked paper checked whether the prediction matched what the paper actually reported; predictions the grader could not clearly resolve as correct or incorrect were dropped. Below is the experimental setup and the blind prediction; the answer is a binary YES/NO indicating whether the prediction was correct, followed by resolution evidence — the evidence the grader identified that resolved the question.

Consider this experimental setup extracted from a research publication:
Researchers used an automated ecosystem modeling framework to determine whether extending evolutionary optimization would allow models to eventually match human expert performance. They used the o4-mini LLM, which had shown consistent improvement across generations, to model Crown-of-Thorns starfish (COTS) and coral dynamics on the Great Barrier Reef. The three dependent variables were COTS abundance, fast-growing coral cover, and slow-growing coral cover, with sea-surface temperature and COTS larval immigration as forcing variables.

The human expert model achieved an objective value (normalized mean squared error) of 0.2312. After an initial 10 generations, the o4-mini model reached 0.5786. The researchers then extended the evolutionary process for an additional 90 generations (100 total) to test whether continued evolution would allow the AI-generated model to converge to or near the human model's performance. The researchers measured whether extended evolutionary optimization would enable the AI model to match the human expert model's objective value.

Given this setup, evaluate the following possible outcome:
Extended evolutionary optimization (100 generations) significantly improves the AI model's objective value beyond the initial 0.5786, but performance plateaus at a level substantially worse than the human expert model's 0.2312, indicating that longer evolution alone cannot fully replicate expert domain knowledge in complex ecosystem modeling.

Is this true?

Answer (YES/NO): YES